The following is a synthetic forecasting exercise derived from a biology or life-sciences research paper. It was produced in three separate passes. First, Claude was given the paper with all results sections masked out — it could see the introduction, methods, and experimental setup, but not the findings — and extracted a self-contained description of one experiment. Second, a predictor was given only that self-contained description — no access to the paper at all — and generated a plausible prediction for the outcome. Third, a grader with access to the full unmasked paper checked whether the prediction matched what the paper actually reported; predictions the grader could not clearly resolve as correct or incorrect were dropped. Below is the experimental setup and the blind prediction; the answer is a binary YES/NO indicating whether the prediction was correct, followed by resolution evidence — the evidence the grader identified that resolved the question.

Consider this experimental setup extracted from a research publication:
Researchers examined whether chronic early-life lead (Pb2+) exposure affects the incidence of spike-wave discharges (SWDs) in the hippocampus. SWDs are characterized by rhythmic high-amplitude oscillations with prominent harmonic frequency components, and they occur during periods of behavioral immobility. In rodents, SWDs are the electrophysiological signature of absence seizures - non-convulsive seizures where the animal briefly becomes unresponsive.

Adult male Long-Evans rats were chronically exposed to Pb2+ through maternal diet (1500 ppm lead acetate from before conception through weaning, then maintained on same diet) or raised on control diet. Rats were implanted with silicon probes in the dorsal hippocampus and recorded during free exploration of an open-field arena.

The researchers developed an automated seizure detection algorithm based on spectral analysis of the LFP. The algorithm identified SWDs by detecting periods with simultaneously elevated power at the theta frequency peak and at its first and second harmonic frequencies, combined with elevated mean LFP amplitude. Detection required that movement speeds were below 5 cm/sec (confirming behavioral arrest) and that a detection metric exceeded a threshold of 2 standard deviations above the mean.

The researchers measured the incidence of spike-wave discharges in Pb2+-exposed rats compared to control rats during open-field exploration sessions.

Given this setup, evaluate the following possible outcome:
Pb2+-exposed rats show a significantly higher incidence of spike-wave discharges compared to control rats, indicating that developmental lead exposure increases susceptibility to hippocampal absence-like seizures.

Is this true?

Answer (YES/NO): YES